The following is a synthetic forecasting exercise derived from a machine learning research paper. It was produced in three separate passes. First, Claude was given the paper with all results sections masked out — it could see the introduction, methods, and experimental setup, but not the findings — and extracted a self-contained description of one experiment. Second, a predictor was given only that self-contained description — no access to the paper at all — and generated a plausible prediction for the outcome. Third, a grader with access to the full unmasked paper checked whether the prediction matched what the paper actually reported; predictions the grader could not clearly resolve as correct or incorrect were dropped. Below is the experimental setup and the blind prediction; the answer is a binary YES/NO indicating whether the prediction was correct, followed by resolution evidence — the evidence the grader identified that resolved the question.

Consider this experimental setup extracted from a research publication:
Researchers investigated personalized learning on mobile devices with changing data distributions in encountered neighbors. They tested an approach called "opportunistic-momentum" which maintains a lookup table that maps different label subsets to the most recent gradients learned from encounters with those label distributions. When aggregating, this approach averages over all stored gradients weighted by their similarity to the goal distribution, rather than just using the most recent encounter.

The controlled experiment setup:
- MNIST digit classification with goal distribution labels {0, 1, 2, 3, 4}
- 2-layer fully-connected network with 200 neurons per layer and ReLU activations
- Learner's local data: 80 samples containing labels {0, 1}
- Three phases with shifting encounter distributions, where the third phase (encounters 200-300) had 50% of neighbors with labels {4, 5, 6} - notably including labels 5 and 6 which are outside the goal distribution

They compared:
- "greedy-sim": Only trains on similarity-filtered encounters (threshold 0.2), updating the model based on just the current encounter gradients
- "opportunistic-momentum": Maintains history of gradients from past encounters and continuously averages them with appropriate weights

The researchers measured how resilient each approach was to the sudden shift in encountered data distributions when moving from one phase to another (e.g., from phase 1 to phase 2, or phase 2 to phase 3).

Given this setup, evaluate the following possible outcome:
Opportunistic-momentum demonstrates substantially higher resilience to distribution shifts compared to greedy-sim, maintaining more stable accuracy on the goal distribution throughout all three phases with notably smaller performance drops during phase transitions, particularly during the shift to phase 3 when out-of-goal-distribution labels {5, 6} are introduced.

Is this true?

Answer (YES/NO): YES